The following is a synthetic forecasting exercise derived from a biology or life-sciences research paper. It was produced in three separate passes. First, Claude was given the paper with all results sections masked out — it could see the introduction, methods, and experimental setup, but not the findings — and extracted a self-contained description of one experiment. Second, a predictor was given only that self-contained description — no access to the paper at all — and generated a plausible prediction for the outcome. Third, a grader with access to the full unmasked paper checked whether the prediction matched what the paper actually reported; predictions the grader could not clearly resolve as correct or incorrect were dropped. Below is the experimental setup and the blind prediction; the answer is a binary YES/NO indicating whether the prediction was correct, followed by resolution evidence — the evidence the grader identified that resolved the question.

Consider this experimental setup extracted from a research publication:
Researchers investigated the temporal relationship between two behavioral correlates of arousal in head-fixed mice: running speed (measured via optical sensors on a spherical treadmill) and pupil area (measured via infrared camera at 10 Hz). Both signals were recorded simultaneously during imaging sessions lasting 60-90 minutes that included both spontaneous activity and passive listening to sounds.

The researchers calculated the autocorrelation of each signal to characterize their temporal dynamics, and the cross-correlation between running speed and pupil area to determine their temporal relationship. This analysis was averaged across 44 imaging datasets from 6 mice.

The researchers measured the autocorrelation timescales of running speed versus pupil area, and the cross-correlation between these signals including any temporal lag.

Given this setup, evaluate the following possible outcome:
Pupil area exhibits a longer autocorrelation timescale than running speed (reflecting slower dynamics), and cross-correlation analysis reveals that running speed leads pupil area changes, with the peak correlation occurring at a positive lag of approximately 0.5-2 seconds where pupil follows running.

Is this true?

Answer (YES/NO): YES